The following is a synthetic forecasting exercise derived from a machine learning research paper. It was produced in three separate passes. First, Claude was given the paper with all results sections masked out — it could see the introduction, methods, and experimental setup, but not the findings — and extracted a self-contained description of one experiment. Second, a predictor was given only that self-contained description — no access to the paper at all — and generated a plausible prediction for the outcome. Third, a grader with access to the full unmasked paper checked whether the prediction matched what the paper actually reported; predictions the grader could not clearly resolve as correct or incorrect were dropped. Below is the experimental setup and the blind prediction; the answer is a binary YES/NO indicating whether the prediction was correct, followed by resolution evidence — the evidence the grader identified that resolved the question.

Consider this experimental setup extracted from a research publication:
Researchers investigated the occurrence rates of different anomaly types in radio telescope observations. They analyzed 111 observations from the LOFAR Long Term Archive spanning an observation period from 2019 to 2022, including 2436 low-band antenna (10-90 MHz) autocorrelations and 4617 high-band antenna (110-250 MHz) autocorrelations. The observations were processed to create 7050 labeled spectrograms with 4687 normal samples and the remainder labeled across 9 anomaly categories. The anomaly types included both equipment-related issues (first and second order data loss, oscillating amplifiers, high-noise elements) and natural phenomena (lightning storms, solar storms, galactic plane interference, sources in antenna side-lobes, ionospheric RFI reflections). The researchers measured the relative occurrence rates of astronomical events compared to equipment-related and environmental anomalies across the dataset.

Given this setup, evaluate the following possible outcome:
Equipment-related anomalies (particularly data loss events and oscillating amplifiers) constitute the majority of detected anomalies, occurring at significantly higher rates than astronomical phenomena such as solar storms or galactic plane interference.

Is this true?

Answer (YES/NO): NO